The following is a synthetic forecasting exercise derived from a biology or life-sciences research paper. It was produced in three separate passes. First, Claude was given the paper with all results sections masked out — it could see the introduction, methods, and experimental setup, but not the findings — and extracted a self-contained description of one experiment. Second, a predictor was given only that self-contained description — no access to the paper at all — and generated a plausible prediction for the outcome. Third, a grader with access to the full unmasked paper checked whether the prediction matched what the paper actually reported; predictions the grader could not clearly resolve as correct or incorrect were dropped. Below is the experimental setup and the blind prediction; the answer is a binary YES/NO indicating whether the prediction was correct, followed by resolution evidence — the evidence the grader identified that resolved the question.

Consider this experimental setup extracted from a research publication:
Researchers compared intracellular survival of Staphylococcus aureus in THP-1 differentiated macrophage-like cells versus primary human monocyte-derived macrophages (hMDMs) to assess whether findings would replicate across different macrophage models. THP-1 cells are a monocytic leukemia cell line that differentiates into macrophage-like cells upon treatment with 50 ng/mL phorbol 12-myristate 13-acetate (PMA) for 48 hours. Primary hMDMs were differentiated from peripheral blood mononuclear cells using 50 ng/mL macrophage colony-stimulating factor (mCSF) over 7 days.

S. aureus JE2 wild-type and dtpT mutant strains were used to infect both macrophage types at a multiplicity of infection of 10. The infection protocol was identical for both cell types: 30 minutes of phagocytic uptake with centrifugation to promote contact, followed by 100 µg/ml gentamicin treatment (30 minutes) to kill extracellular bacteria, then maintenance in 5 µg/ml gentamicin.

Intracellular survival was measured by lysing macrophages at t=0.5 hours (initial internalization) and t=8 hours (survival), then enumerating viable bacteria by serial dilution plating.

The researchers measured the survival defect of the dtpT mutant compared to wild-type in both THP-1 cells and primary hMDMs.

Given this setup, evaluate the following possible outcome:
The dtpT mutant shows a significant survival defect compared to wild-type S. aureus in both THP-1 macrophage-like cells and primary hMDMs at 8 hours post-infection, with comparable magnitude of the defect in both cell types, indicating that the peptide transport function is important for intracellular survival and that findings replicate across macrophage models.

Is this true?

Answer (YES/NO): NO